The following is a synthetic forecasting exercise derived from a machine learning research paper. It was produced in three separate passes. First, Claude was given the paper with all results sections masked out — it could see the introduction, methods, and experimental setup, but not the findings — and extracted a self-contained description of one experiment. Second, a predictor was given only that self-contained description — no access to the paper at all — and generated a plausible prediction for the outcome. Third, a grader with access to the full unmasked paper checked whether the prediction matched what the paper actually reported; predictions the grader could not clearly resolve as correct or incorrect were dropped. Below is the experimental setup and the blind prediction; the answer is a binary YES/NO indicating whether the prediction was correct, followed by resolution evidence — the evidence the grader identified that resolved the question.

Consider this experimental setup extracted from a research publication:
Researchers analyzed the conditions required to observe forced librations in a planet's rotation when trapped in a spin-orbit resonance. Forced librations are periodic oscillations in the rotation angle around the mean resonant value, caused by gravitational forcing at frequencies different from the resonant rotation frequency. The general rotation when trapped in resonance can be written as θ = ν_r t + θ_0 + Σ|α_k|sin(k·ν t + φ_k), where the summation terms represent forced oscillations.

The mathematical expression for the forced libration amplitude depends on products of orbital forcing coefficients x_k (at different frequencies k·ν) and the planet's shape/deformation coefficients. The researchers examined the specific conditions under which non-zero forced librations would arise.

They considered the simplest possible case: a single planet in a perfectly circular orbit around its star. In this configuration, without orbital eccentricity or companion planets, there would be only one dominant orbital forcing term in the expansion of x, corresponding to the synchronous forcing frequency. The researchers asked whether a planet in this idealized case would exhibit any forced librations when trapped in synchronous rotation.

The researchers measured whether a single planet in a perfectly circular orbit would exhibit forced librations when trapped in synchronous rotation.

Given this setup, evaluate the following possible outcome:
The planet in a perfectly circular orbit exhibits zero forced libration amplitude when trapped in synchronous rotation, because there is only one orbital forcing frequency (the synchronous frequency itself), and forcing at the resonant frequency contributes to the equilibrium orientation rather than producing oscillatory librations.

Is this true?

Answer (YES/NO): YES